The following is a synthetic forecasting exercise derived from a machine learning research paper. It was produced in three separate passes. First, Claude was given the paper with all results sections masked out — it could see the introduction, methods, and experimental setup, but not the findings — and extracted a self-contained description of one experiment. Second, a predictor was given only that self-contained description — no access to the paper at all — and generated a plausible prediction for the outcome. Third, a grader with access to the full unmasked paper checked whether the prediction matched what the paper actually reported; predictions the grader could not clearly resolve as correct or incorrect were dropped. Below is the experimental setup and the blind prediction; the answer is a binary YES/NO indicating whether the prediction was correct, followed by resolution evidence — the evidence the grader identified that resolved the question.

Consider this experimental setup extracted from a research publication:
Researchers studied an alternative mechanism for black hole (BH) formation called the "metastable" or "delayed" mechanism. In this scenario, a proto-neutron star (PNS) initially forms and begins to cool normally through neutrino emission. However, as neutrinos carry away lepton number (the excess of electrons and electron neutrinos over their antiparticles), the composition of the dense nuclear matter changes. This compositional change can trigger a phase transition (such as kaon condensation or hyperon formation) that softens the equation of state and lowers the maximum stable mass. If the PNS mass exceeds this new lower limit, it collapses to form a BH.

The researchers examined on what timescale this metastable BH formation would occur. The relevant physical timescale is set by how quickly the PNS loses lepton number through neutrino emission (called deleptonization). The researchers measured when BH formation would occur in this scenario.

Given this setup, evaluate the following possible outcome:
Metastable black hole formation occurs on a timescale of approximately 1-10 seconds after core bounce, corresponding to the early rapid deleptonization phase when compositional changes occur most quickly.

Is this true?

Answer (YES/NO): NO